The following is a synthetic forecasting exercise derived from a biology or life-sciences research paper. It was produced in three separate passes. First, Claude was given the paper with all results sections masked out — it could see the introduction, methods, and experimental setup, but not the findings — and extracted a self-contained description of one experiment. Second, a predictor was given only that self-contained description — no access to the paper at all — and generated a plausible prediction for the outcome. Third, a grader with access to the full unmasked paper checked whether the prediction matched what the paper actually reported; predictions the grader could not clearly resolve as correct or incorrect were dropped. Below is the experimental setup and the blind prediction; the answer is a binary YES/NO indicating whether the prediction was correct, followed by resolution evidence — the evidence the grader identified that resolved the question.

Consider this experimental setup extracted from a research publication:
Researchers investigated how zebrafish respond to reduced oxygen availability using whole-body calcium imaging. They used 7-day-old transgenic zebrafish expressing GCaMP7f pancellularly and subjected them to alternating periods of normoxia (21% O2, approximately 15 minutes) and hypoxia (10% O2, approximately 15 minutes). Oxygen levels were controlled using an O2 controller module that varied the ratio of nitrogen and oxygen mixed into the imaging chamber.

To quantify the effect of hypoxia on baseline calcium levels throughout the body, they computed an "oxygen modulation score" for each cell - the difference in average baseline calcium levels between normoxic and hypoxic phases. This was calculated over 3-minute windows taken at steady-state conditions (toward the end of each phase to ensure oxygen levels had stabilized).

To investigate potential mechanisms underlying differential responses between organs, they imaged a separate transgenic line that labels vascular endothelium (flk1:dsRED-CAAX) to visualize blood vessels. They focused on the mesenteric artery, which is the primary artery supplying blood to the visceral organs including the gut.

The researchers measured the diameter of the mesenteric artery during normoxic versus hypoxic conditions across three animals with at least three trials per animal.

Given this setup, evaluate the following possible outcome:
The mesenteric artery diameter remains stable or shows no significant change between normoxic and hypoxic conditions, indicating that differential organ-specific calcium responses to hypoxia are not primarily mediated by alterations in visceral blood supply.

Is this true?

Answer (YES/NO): NO